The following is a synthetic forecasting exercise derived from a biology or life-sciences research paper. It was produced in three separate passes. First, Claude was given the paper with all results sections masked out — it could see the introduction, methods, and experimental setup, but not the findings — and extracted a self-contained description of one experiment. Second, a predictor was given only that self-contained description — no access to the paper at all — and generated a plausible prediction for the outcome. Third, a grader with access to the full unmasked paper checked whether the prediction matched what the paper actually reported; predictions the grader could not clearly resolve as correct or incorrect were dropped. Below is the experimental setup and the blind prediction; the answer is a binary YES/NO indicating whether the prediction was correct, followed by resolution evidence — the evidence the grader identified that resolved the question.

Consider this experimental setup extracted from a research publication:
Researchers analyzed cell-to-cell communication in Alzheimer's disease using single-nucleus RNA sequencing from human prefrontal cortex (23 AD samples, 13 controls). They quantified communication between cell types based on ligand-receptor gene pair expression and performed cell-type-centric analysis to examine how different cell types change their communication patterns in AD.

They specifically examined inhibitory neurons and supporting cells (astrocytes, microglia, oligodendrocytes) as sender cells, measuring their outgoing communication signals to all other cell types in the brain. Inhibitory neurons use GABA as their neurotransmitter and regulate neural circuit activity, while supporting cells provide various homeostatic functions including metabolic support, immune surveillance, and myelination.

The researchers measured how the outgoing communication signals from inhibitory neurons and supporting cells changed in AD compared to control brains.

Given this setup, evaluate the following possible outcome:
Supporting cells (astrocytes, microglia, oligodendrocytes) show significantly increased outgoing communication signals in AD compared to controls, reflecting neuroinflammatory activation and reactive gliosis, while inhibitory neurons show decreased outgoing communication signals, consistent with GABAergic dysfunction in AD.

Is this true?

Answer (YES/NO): NO